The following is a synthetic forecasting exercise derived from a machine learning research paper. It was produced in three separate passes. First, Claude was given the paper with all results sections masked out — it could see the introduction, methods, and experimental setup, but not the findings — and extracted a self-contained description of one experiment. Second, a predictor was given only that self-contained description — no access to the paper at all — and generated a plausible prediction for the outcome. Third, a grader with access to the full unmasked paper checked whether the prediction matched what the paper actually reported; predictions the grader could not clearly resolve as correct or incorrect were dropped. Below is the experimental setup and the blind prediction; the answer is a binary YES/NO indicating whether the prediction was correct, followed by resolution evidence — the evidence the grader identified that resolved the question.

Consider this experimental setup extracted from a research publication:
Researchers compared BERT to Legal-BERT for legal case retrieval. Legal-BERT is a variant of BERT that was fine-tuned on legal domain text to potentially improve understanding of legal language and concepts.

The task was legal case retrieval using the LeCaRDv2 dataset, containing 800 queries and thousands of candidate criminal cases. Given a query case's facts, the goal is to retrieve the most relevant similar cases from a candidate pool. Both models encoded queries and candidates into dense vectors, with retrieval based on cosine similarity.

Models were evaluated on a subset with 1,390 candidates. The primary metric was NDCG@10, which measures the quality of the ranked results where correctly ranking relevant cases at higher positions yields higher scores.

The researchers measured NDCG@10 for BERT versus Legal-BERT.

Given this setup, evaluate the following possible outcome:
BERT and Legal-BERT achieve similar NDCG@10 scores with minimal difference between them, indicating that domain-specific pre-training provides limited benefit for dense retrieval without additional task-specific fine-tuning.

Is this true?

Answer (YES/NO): NO